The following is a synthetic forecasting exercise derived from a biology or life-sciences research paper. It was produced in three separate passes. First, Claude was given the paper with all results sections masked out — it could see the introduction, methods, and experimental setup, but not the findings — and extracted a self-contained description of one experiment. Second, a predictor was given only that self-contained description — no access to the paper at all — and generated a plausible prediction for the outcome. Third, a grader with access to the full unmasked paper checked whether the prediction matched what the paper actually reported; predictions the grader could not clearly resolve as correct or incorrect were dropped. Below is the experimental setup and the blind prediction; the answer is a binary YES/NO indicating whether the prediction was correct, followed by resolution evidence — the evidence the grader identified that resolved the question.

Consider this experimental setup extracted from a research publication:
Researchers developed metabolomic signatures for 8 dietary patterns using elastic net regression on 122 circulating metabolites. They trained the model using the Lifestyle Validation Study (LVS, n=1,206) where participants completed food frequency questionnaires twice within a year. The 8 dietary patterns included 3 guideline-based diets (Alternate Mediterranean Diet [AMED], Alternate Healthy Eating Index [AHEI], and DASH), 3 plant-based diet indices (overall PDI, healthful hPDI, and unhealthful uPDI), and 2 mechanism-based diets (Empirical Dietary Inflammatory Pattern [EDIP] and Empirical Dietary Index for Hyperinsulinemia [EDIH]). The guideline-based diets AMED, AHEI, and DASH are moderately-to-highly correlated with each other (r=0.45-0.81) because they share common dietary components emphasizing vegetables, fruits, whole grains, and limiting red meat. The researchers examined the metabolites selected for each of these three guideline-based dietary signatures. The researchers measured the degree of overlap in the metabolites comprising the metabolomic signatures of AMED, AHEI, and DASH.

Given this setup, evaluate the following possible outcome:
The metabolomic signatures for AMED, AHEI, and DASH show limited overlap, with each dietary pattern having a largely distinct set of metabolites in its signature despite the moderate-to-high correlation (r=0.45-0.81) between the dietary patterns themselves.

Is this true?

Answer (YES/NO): NO